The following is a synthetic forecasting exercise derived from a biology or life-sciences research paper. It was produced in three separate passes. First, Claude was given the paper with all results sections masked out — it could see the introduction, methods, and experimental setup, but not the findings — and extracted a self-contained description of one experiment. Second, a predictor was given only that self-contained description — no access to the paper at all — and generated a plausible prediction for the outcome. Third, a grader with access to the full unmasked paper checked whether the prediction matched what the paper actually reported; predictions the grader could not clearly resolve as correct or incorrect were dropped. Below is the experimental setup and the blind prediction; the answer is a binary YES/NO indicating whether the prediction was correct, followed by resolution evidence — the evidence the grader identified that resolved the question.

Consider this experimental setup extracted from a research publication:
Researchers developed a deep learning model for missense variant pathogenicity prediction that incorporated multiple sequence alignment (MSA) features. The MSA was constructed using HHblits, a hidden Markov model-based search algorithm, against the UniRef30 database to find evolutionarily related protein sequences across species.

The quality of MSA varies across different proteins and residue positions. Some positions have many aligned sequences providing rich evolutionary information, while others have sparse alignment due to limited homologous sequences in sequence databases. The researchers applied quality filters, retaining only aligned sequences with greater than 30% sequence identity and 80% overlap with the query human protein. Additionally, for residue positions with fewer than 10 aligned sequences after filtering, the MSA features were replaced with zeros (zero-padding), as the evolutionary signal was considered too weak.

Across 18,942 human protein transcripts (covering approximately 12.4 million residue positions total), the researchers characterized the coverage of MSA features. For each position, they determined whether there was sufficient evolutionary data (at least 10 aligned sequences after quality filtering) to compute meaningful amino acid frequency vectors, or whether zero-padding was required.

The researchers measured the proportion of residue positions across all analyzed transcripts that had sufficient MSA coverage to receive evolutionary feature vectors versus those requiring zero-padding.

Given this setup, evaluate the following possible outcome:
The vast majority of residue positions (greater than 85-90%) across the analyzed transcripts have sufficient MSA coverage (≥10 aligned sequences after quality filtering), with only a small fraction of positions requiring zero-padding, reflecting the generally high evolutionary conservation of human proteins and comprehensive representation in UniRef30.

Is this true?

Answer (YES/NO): NO